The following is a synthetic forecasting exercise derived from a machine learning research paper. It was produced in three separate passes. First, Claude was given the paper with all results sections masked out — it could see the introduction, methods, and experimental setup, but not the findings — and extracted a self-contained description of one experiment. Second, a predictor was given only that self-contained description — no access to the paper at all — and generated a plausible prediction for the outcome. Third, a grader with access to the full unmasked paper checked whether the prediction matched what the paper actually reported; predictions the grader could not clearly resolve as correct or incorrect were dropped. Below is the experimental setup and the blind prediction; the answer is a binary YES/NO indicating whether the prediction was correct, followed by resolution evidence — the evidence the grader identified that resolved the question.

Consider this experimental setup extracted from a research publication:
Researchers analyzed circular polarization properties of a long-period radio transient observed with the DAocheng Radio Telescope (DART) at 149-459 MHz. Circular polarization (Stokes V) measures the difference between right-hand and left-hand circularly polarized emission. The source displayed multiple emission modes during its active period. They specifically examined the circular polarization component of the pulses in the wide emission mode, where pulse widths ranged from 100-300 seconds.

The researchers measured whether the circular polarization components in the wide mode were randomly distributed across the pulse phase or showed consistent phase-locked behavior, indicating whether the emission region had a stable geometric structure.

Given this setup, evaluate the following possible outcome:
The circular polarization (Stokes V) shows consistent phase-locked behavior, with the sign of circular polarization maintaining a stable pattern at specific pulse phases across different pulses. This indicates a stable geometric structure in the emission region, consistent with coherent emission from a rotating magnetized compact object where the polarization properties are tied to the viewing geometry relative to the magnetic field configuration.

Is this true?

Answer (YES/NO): YES